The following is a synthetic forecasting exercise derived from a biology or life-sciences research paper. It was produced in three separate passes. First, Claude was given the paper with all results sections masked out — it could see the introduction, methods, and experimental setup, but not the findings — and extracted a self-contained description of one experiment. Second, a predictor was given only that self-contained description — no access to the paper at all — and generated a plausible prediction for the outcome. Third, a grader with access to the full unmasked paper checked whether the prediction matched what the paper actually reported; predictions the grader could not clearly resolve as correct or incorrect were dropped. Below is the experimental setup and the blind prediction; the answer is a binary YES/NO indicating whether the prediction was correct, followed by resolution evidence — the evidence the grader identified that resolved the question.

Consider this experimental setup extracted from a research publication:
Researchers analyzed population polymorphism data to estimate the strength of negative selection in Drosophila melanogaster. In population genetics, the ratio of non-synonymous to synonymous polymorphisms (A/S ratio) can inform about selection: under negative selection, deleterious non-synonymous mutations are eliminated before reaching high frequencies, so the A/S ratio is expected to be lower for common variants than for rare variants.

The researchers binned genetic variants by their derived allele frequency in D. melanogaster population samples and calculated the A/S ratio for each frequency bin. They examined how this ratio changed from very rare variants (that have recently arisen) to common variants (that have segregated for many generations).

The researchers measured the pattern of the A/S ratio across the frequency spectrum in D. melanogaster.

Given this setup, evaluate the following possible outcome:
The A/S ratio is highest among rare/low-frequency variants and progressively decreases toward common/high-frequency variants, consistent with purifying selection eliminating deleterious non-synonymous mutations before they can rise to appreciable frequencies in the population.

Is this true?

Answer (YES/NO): NO